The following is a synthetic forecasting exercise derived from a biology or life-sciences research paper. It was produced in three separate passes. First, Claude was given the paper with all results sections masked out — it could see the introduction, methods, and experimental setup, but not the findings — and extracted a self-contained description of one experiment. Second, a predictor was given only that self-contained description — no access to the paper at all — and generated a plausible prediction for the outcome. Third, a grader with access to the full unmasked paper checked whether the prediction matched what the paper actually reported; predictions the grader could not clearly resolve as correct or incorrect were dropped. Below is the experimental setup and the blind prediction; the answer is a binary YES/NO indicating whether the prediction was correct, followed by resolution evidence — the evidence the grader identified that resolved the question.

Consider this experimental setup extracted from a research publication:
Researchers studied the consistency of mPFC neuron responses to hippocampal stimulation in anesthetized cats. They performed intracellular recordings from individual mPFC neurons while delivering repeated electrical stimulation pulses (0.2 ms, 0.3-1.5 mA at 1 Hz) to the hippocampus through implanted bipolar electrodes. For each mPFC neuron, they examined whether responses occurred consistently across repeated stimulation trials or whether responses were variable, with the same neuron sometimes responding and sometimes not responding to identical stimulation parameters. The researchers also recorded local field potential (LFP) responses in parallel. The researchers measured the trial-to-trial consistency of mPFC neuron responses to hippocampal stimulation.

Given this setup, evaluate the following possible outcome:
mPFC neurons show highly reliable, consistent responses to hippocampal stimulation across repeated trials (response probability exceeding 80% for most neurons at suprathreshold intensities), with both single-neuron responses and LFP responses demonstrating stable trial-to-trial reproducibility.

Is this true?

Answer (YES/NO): NO